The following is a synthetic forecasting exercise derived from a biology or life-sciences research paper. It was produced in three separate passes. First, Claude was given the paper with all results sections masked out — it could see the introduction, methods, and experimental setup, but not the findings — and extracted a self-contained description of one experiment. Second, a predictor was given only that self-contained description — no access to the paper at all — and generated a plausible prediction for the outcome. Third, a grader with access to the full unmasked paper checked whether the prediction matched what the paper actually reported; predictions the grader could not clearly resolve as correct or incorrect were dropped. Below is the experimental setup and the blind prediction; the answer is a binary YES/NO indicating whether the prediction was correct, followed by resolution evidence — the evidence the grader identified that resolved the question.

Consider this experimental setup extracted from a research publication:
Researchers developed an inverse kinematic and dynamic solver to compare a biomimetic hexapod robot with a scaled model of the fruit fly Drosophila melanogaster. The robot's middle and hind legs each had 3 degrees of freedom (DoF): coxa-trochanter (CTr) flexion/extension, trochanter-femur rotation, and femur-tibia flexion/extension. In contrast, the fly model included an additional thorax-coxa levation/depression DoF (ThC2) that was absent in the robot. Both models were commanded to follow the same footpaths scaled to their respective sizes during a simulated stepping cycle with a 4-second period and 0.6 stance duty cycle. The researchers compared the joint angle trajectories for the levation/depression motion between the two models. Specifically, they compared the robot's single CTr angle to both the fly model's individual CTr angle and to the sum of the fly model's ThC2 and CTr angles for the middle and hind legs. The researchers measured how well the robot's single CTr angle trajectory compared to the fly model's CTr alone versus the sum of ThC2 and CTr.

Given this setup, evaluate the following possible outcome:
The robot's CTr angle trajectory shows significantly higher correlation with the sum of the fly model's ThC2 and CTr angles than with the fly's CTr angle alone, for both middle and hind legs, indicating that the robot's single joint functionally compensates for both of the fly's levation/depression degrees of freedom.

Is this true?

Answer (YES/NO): YES